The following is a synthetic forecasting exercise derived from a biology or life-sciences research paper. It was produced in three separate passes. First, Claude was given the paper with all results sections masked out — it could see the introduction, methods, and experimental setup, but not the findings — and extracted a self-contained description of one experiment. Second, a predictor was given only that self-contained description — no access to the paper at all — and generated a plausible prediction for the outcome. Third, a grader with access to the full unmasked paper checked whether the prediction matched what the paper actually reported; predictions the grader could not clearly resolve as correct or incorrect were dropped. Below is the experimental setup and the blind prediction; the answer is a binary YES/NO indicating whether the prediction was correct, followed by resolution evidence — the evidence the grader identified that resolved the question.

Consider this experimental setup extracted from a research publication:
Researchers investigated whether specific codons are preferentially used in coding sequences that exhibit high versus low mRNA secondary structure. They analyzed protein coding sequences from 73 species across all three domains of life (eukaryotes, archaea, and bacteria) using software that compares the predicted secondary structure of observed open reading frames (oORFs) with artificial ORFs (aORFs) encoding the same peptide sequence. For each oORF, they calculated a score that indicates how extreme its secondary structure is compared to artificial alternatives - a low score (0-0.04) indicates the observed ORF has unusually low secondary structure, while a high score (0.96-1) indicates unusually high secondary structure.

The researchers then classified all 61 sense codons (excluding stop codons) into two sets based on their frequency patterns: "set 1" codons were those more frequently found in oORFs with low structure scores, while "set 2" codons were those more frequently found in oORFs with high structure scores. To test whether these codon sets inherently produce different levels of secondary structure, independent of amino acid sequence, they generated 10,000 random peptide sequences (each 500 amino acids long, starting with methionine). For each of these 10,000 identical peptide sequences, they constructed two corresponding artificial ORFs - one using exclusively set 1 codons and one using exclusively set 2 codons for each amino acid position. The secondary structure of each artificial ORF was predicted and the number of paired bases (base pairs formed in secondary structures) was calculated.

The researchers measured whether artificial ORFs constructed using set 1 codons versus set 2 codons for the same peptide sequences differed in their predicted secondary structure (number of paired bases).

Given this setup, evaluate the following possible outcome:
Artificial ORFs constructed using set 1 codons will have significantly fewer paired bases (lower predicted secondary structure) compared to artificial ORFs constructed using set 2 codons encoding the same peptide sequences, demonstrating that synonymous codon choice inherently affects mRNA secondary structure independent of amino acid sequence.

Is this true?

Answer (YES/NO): YES